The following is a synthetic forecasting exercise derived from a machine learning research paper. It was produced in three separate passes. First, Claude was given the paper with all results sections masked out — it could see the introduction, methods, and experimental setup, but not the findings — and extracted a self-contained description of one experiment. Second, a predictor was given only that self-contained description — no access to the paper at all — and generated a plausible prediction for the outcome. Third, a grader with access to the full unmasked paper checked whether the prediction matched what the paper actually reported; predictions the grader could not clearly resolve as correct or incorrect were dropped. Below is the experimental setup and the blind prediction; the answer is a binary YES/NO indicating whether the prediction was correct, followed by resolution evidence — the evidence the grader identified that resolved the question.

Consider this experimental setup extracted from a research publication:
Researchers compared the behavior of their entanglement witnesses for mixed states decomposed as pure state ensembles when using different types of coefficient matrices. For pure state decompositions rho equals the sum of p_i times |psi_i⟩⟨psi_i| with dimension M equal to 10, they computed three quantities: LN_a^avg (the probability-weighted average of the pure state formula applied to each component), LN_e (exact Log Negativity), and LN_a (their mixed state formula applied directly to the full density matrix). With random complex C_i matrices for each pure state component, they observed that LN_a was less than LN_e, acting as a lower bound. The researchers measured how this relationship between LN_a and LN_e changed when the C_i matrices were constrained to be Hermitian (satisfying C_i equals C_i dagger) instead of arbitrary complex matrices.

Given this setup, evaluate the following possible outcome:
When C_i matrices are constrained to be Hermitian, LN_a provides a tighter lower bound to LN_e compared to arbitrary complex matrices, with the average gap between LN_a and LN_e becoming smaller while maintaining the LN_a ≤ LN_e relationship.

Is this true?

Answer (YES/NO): NO